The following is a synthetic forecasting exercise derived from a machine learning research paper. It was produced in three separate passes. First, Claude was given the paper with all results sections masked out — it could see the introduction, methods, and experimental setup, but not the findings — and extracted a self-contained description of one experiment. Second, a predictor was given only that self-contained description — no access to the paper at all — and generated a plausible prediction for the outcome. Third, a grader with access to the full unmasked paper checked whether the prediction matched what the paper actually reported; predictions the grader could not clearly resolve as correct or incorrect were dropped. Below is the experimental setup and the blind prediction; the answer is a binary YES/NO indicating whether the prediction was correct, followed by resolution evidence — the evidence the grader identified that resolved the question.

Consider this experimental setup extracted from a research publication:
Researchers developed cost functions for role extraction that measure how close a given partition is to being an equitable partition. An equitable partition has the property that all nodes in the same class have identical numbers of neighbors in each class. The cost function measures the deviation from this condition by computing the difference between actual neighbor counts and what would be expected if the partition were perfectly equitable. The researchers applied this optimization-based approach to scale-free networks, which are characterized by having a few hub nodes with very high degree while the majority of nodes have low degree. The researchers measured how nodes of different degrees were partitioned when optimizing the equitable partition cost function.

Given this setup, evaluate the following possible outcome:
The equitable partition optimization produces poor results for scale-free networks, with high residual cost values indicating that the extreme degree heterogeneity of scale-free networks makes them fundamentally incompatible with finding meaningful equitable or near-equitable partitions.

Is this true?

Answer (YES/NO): NO